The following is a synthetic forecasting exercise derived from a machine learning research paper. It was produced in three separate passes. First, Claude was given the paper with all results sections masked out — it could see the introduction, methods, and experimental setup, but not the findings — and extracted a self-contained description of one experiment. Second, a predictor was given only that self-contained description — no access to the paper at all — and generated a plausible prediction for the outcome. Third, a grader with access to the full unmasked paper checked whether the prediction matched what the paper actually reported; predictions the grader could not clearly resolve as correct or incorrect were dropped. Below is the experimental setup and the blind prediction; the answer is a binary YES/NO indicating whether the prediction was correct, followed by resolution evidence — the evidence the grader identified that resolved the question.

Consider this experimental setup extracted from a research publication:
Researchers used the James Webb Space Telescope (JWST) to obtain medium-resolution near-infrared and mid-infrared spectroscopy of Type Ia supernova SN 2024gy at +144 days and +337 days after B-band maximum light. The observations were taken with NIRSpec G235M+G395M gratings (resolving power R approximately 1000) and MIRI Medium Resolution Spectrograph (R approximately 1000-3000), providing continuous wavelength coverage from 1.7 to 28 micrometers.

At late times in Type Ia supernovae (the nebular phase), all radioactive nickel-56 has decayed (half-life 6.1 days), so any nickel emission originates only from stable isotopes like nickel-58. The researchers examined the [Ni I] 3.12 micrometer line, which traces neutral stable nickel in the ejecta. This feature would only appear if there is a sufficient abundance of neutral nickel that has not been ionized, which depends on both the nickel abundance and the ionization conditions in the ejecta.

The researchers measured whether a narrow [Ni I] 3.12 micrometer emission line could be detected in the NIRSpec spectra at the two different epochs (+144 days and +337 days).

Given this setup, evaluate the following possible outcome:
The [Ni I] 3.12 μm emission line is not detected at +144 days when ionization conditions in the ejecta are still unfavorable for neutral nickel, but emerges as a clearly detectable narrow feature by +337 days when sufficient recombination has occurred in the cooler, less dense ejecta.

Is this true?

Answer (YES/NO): YES